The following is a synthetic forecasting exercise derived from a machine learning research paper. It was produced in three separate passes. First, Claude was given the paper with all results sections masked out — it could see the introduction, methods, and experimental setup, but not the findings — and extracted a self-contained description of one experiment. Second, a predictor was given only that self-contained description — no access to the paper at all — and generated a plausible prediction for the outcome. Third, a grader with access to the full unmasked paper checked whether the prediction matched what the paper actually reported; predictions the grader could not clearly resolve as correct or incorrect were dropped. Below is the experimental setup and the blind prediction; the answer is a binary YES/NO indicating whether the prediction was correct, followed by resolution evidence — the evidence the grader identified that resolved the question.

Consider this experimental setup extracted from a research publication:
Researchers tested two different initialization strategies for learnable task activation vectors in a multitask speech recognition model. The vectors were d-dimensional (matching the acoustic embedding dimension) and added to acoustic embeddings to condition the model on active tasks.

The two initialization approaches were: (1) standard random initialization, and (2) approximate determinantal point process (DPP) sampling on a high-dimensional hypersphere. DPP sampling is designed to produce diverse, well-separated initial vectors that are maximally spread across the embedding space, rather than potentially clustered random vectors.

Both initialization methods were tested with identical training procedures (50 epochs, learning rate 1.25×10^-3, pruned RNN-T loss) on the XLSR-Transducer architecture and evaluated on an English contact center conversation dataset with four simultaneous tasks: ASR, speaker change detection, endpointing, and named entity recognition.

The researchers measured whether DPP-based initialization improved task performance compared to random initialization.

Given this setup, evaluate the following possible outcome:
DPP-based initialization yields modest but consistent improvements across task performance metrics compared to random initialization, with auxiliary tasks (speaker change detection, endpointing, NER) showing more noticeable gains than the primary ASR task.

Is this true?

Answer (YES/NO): NO